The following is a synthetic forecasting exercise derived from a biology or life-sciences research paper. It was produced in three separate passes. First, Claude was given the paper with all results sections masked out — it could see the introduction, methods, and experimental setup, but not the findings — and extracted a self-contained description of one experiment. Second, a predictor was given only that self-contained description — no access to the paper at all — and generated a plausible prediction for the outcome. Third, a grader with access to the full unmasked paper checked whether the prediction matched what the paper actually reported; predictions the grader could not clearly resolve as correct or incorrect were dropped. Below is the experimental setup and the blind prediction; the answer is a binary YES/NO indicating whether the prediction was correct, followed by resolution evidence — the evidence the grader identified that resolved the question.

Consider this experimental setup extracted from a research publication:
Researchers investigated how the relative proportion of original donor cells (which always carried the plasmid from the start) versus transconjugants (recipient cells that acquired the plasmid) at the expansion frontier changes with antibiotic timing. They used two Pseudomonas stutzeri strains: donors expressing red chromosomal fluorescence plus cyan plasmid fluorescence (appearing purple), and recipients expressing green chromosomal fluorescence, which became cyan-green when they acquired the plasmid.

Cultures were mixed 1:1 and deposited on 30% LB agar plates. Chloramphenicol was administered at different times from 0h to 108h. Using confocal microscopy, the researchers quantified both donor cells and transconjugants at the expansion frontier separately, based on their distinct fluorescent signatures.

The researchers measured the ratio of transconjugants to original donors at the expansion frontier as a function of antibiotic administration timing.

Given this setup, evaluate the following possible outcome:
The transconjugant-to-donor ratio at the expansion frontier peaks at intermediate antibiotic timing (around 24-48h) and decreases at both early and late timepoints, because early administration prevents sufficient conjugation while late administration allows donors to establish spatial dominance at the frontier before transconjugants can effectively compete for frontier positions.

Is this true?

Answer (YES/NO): NO